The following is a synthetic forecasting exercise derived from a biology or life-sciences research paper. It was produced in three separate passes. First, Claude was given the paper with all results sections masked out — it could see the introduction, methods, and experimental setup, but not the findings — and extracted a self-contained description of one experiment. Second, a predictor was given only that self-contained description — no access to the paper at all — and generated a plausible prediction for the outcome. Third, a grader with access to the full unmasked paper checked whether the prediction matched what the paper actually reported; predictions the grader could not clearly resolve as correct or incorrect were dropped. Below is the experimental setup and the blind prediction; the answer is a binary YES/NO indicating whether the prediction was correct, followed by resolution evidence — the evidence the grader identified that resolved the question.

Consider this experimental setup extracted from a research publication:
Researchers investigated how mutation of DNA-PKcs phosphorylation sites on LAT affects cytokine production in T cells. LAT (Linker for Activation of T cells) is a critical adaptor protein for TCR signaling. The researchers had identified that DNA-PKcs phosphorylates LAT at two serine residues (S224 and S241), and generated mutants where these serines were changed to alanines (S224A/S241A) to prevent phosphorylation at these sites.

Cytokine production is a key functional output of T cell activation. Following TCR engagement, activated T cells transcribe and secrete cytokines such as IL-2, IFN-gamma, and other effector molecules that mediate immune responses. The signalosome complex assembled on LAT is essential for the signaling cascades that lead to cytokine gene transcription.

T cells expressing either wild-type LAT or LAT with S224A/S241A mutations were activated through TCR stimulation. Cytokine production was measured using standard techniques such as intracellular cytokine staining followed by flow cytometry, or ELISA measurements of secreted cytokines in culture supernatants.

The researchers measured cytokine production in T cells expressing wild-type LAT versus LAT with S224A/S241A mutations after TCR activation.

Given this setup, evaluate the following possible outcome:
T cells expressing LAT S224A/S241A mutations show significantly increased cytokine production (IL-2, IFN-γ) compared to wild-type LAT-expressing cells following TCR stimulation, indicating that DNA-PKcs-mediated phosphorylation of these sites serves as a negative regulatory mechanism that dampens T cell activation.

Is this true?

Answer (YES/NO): NO